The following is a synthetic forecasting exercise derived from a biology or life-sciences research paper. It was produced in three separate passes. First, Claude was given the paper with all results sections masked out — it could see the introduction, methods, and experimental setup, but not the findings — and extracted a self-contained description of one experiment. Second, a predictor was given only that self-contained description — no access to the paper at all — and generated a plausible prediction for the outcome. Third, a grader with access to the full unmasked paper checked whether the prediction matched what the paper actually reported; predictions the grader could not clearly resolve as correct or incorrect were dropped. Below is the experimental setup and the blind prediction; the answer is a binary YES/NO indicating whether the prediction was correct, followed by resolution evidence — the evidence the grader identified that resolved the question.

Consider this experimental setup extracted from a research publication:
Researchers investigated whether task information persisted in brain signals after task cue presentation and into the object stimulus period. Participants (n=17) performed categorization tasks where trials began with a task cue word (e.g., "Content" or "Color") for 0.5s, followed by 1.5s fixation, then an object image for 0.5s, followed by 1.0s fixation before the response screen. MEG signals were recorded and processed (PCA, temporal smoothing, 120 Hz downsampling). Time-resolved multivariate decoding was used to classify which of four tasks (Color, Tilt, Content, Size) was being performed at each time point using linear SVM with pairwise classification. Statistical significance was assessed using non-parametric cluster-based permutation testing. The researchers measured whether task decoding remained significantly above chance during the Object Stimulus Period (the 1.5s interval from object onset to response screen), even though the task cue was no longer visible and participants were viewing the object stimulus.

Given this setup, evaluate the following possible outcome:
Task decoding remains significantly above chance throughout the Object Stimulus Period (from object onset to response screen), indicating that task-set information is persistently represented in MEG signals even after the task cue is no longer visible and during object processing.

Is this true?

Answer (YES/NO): NO